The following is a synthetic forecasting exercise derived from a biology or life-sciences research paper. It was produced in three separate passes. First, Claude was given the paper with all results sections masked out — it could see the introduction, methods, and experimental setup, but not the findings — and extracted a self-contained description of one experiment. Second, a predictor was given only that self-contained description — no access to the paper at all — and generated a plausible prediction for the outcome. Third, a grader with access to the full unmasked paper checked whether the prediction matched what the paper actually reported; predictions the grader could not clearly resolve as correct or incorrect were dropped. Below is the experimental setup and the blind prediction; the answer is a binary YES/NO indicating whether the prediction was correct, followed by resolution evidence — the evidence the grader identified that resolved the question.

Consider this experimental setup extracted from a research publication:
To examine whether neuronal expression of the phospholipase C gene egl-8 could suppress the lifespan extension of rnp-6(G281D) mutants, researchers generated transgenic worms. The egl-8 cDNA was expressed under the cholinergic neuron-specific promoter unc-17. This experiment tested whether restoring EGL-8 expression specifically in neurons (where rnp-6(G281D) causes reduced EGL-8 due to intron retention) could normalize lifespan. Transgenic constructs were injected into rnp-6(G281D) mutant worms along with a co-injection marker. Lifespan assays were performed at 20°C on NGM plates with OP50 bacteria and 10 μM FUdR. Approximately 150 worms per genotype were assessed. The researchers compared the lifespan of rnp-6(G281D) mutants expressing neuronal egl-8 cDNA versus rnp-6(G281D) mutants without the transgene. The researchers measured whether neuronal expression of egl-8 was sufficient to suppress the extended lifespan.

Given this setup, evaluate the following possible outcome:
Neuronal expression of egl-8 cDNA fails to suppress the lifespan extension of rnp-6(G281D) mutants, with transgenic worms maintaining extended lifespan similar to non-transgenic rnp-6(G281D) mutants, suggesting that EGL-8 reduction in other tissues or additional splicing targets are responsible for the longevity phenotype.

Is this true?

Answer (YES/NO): NO